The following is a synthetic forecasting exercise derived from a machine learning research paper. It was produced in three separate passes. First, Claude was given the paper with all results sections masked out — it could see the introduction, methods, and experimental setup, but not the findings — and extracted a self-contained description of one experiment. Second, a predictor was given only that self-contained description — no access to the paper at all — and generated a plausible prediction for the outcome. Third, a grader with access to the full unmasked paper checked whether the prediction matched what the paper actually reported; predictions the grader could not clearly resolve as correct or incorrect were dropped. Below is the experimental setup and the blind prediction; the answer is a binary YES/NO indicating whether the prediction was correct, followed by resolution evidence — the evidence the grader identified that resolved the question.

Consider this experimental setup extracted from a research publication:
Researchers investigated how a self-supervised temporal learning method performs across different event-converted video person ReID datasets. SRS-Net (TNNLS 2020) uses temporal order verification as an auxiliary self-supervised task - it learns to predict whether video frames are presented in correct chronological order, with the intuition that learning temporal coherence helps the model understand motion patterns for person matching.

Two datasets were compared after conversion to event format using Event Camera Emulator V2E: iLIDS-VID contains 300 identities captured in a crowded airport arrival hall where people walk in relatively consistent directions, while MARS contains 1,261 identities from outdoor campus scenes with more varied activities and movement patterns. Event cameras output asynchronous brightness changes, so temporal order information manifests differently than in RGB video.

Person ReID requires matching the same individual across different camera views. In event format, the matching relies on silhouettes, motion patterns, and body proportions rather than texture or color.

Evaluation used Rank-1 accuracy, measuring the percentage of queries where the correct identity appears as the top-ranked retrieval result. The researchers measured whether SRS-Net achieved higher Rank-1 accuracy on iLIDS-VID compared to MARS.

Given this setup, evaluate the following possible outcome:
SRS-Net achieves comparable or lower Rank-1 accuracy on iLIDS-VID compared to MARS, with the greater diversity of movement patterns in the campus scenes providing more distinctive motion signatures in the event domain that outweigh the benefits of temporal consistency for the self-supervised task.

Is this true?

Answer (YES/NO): NO